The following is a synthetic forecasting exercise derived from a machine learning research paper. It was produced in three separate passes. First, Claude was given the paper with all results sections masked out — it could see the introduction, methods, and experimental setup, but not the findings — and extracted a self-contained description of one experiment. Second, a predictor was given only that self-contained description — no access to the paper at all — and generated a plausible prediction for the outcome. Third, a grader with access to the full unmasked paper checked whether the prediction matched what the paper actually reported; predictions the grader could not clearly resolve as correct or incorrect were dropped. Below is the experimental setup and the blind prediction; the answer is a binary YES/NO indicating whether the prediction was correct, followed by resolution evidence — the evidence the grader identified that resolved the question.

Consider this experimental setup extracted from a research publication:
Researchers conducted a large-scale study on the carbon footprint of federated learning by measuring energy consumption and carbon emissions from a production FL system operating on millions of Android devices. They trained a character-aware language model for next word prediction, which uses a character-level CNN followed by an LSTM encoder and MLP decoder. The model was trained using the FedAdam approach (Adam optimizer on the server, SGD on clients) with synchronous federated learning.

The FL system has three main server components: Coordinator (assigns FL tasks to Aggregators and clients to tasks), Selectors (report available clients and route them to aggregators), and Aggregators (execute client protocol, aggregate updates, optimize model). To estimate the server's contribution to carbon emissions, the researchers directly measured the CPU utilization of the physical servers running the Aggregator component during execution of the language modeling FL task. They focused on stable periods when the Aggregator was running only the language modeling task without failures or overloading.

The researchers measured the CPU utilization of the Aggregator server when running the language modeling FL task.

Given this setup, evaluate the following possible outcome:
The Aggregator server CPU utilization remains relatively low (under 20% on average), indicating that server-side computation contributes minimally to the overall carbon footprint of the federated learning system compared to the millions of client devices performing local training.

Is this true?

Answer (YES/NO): YES